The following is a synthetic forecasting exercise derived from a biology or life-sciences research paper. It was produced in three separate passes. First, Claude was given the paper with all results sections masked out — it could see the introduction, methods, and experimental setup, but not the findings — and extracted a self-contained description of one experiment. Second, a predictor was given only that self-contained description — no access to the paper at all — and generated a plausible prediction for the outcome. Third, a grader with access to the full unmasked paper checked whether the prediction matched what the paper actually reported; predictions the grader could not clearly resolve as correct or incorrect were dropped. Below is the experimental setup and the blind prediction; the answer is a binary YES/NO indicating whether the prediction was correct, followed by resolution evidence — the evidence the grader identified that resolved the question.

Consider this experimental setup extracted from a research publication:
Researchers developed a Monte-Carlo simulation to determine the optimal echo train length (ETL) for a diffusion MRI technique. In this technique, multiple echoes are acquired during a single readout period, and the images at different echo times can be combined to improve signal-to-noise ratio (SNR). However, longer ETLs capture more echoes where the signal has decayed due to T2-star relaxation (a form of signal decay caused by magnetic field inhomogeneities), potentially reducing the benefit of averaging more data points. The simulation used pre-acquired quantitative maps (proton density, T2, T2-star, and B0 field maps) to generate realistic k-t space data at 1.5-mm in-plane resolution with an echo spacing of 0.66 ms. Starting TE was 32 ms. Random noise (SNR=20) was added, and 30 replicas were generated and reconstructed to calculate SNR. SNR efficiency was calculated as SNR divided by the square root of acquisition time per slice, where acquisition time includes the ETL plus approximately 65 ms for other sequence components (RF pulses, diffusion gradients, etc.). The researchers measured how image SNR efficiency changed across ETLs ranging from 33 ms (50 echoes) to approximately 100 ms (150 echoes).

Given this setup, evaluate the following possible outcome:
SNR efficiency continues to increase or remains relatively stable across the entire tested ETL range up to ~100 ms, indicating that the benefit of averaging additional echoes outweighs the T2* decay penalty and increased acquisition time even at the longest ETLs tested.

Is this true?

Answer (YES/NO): NO